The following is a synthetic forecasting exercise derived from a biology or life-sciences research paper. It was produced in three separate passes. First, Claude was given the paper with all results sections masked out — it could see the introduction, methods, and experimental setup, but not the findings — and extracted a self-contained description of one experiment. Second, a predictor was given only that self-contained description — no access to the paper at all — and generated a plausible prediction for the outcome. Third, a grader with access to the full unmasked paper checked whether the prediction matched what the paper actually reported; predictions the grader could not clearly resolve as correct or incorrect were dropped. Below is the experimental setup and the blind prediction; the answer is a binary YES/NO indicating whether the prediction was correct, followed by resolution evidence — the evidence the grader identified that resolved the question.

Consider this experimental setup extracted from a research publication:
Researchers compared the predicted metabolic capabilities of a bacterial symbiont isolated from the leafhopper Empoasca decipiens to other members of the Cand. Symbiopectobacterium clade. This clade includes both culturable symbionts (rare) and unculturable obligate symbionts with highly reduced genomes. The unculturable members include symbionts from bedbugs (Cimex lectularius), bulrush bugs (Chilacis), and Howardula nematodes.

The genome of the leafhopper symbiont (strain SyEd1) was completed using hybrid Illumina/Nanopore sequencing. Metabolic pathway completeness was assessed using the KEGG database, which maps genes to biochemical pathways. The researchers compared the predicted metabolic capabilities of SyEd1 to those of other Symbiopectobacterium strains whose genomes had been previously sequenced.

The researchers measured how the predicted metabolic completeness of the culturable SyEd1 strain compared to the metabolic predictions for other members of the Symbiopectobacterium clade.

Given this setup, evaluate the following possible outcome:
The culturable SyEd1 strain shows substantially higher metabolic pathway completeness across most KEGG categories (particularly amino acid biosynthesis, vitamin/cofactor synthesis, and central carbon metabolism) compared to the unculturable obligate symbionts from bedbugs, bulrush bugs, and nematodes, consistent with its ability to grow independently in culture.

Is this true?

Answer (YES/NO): YES